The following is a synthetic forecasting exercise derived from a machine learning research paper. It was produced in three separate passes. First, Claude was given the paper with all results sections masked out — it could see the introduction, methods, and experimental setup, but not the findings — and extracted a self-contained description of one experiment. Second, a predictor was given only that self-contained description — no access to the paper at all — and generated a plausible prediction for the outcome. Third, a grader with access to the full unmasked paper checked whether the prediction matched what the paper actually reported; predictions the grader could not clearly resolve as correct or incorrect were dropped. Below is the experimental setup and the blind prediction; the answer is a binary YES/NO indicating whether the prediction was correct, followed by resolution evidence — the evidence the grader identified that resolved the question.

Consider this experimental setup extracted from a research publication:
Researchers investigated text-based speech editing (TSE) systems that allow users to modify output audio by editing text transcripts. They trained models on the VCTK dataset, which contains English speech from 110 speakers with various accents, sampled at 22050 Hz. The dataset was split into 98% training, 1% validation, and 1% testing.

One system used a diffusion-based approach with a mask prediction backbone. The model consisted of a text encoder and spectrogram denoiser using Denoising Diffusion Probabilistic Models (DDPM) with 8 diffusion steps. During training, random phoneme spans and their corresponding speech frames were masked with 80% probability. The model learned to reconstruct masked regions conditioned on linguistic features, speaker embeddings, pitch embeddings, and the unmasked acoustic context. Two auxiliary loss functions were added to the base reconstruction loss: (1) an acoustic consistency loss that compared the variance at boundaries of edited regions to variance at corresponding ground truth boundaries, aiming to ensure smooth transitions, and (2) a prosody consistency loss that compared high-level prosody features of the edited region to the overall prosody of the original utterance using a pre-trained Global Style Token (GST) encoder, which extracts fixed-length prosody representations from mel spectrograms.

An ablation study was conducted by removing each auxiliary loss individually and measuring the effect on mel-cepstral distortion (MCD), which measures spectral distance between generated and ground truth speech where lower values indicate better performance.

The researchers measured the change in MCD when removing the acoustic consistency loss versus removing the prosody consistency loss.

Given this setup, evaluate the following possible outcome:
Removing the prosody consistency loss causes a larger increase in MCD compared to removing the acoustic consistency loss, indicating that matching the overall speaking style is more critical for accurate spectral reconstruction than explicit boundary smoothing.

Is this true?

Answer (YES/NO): YES